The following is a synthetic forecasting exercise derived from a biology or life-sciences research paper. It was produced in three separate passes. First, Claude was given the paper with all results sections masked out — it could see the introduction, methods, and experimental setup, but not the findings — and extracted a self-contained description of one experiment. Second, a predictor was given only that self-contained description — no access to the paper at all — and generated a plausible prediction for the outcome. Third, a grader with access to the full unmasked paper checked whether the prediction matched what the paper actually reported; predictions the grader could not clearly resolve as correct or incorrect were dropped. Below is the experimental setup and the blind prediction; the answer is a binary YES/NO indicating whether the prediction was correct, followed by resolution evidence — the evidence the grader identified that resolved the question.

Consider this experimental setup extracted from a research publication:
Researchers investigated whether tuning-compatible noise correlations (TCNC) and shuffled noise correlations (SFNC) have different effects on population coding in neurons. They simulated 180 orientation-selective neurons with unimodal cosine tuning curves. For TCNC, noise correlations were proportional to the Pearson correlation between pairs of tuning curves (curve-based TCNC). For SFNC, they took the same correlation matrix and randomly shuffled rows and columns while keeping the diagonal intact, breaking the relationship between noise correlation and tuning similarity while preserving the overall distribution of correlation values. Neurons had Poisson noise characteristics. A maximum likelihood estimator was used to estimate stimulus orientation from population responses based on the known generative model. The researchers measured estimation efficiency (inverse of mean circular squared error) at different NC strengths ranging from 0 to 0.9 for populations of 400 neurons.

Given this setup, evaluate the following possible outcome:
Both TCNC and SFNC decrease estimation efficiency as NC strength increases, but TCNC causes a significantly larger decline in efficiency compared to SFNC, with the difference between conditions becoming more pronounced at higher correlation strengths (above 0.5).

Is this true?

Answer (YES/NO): NO